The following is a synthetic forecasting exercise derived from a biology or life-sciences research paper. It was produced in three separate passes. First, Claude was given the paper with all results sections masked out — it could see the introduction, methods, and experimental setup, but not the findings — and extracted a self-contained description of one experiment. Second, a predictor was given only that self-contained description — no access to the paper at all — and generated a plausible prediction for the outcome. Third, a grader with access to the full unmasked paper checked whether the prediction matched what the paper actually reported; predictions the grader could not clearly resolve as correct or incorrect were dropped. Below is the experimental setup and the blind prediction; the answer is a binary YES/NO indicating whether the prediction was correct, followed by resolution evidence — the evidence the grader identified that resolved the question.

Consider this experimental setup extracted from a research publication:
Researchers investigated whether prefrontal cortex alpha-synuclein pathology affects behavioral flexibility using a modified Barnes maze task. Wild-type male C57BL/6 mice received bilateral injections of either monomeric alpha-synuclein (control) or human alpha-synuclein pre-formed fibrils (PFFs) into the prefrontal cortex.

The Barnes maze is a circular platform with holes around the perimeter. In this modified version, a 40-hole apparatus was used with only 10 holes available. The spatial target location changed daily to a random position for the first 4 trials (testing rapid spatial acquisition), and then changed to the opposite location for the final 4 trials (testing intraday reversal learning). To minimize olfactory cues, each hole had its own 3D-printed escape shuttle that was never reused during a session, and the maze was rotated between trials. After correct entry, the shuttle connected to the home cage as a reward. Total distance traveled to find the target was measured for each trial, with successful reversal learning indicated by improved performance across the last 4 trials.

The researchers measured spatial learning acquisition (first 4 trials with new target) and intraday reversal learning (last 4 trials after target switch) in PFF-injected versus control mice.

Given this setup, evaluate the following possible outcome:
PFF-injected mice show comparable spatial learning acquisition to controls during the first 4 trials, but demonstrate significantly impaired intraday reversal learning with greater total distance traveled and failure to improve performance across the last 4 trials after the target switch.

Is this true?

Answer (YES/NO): NO